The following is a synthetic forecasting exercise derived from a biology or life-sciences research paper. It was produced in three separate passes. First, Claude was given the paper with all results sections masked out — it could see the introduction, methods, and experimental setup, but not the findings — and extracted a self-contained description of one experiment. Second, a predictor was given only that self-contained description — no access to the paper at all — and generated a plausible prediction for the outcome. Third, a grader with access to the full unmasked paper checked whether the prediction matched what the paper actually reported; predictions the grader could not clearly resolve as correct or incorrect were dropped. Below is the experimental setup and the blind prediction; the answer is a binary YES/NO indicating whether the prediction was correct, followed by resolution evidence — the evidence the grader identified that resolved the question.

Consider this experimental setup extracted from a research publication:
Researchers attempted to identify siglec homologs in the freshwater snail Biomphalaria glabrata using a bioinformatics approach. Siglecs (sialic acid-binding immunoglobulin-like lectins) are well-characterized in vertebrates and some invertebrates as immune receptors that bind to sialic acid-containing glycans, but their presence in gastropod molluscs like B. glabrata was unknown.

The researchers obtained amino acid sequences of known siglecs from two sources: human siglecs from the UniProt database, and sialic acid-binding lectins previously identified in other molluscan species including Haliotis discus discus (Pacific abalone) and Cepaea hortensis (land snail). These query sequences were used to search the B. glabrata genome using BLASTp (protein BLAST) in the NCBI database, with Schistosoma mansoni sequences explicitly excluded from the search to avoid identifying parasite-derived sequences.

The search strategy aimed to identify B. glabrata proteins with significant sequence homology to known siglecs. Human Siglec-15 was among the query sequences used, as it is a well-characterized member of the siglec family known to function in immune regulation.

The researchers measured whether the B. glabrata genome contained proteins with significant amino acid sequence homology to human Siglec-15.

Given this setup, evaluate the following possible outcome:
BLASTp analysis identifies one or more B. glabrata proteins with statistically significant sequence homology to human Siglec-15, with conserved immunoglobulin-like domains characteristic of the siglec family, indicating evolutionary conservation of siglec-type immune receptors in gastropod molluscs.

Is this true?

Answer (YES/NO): YES